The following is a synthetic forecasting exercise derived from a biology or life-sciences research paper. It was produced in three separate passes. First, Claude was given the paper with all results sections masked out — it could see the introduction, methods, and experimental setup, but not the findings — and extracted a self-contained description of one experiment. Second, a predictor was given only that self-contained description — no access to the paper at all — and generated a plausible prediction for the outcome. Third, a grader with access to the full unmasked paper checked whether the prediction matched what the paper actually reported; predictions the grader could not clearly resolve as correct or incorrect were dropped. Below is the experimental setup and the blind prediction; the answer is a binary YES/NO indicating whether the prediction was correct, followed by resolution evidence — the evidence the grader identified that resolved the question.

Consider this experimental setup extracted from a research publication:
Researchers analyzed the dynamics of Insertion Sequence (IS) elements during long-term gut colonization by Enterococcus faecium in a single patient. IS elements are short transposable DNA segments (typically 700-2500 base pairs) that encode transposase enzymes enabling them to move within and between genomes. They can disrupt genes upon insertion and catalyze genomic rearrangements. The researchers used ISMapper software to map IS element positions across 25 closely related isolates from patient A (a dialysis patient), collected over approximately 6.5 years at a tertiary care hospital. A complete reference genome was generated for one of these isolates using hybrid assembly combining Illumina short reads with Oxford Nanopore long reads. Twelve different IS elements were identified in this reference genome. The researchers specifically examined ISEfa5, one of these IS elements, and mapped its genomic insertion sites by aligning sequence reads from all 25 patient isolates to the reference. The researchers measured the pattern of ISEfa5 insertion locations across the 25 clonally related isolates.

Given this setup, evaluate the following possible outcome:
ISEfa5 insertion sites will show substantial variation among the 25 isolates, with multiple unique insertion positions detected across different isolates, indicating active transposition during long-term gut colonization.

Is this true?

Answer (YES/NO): YES